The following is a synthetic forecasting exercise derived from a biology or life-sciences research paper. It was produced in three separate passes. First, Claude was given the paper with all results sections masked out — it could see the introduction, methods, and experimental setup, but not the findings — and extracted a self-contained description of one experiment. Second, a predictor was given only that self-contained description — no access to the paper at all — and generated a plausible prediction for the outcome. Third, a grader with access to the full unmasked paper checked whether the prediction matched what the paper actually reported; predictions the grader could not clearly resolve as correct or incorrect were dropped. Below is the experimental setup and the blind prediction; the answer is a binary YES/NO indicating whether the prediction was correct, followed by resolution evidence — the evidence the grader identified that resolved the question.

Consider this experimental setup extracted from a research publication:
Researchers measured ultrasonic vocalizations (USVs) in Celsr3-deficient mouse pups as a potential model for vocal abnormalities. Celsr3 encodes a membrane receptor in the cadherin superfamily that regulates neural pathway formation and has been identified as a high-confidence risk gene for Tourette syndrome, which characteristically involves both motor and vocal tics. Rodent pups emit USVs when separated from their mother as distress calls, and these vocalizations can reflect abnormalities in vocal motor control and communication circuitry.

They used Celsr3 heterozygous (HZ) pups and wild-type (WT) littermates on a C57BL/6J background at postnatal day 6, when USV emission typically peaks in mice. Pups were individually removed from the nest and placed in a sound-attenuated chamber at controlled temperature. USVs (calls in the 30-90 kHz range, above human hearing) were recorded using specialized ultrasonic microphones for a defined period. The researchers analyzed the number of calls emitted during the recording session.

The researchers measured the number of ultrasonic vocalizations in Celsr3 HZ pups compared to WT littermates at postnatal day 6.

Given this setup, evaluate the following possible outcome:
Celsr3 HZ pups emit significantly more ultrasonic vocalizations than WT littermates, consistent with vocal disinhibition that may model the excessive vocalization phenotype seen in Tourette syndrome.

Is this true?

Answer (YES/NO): NO